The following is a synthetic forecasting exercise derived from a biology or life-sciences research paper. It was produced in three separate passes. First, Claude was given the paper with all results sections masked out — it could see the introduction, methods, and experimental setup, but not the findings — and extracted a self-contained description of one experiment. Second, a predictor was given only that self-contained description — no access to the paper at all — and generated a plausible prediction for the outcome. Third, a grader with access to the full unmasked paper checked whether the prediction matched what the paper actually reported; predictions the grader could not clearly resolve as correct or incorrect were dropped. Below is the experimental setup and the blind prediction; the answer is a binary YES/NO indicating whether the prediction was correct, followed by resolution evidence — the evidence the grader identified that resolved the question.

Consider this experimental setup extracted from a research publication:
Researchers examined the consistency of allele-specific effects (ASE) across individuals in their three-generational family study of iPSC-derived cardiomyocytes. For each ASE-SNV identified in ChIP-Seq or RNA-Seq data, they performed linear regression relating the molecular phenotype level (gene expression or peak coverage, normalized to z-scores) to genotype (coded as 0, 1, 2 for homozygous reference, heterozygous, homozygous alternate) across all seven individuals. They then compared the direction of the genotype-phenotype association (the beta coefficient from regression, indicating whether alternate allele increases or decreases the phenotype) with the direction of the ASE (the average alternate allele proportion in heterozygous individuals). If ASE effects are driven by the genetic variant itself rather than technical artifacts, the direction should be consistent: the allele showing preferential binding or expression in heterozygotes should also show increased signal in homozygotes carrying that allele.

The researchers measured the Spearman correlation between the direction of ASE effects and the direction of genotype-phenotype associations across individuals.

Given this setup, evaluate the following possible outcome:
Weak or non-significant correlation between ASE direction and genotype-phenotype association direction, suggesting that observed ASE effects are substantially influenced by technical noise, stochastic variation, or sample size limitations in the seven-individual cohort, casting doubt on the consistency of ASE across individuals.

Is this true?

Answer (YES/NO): NO